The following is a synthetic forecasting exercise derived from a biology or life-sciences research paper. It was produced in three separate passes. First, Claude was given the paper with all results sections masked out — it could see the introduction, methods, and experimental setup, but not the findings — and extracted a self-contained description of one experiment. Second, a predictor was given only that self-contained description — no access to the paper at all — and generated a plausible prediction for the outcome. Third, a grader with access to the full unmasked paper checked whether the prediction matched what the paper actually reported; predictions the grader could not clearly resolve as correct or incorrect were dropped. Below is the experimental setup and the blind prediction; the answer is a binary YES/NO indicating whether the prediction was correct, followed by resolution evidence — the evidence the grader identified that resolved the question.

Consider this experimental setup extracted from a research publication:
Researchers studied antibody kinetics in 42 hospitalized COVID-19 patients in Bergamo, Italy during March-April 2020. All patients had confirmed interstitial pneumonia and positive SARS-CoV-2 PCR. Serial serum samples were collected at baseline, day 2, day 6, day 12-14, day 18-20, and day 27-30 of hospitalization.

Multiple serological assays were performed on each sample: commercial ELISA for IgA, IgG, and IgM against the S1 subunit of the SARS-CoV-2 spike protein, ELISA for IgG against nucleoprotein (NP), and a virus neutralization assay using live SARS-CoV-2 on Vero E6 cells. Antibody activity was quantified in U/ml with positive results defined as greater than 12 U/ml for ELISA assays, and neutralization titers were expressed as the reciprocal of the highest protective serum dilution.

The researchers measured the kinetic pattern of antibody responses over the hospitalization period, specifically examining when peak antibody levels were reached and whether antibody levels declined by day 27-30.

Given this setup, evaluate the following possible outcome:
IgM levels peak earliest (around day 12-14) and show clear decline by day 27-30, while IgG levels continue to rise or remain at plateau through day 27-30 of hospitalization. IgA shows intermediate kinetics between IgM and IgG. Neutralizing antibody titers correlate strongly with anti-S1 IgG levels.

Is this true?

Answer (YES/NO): NO